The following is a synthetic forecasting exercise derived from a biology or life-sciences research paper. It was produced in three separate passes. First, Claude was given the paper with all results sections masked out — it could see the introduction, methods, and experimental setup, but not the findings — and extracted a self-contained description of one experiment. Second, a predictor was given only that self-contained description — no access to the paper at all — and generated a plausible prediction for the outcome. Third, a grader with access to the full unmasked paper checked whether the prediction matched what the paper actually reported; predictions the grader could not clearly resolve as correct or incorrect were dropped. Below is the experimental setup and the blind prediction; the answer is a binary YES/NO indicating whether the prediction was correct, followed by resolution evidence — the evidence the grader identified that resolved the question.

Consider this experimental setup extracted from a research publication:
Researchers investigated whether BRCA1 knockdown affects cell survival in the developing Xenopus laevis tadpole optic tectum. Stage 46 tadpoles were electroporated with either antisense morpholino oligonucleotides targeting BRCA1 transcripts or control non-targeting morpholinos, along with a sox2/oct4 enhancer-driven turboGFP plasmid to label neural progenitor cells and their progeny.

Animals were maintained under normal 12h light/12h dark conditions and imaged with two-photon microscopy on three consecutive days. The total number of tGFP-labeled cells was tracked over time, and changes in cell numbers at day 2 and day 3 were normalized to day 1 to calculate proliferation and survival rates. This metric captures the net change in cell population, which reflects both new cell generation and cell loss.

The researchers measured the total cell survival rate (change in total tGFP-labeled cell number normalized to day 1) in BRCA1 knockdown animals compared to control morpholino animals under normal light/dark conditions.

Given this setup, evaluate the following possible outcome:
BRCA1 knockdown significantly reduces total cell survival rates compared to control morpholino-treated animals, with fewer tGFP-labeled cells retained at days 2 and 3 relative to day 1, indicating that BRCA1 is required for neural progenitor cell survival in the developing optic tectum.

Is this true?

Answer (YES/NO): NO